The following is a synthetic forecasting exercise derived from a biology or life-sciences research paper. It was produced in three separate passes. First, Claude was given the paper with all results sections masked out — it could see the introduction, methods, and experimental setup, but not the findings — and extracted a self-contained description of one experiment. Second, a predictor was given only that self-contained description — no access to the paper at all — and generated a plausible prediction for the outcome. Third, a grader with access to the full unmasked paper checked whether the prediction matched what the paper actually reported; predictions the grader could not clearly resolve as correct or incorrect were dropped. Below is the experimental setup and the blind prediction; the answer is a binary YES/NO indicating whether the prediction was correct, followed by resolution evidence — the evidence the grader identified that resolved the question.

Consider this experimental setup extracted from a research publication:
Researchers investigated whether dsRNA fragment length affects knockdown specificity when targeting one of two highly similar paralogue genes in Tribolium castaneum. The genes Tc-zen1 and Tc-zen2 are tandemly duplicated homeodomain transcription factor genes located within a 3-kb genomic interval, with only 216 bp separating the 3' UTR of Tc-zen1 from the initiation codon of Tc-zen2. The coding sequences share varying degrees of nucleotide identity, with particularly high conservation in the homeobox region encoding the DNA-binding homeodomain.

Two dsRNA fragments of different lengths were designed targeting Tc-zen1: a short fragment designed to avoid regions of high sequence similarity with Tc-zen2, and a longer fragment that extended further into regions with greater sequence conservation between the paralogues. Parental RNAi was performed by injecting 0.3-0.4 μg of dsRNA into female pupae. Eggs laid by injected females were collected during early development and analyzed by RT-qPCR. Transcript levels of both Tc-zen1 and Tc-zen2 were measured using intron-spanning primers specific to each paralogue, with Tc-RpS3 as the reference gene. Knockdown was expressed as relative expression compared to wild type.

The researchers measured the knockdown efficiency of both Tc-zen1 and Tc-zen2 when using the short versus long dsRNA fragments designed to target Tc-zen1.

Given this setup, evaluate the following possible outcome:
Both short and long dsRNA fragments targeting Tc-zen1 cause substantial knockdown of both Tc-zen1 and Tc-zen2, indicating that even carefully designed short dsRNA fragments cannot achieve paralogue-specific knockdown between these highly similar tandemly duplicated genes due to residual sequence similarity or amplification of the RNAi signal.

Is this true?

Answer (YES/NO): NO